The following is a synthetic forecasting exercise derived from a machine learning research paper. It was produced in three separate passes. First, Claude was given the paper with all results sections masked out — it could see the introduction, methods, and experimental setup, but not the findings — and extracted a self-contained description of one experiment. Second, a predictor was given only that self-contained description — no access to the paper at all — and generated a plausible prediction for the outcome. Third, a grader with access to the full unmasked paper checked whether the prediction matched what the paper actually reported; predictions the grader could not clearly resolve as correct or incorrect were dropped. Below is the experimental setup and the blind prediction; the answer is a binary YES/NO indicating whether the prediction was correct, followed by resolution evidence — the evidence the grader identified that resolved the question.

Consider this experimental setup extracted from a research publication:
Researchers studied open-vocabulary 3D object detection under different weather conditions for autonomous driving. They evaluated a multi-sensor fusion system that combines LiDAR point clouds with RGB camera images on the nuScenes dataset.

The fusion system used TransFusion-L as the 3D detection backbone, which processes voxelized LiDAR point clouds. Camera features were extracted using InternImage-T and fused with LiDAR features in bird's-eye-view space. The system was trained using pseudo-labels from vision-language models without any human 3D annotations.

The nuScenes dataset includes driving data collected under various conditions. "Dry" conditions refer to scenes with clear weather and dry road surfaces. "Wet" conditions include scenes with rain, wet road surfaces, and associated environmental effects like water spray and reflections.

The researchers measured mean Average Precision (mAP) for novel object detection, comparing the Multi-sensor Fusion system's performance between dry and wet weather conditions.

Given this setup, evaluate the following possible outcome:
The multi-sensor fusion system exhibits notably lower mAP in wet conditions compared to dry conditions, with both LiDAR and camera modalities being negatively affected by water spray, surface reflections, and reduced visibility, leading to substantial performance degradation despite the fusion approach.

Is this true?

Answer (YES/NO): NO